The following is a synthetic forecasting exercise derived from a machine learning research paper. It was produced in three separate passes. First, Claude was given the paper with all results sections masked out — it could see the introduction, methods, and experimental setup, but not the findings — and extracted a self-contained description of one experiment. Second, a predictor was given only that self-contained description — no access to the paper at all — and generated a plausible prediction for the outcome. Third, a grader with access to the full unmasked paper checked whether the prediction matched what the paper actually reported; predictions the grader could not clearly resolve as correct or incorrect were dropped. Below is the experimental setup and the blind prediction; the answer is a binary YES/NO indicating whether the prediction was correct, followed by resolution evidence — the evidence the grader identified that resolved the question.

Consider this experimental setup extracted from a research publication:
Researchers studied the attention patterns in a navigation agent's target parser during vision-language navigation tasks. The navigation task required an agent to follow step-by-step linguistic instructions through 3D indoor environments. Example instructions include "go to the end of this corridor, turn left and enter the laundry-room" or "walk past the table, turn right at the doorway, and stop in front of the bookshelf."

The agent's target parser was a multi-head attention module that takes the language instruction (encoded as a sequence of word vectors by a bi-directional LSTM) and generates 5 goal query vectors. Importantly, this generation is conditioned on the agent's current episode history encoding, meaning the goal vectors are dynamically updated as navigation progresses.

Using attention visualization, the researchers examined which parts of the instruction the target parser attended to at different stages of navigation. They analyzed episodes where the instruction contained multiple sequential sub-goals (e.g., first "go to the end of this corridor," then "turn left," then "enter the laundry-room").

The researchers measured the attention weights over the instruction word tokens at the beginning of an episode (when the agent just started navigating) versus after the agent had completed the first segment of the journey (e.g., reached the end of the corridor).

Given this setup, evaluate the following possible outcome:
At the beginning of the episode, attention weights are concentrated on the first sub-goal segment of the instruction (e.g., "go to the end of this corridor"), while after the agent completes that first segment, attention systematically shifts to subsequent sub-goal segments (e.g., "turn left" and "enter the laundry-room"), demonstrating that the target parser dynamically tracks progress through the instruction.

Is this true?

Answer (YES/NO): YES